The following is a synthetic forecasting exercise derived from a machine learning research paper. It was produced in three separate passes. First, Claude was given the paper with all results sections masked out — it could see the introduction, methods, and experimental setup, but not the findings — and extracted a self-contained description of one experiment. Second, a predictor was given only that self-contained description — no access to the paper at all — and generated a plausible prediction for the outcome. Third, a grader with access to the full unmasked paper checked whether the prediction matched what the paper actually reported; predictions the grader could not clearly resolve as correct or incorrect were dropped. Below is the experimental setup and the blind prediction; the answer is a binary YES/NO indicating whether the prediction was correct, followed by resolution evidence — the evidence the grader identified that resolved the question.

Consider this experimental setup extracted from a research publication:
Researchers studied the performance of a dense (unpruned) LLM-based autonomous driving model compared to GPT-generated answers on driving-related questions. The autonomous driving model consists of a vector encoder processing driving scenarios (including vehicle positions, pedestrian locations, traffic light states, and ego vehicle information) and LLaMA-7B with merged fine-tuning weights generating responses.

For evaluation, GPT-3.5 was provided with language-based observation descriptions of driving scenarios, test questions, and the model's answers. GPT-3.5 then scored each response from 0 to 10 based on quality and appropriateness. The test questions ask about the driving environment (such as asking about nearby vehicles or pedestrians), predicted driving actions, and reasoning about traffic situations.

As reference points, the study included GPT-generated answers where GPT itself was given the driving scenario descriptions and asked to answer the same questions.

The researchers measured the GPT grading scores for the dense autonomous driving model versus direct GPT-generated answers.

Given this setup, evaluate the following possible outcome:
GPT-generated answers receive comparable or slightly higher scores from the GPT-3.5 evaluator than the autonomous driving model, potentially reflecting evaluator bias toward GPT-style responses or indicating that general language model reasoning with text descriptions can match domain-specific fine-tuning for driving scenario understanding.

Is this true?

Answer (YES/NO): YES